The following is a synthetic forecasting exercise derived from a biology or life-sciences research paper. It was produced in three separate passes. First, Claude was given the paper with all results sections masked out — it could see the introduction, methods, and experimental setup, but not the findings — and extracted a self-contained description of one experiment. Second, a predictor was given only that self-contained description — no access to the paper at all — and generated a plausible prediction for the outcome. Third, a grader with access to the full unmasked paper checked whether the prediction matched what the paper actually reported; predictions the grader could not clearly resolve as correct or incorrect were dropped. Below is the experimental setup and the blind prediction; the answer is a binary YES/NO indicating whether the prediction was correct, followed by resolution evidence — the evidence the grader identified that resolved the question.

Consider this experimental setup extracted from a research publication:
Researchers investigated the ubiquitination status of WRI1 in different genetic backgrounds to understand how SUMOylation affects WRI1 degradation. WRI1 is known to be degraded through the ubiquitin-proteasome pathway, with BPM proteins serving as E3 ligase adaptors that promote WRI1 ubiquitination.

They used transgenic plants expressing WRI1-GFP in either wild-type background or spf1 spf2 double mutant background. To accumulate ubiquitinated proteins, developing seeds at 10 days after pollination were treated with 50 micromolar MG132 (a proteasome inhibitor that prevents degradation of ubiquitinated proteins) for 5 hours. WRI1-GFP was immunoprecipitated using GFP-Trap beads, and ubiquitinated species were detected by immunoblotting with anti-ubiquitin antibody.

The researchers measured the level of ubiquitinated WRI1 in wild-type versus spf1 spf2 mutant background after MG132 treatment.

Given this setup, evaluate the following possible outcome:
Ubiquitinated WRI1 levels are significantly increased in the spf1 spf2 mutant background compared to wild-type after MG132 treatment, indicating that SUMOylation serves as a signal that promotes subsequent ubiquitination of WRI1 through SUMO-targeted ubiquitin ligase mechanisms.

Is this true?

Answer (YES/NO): NO